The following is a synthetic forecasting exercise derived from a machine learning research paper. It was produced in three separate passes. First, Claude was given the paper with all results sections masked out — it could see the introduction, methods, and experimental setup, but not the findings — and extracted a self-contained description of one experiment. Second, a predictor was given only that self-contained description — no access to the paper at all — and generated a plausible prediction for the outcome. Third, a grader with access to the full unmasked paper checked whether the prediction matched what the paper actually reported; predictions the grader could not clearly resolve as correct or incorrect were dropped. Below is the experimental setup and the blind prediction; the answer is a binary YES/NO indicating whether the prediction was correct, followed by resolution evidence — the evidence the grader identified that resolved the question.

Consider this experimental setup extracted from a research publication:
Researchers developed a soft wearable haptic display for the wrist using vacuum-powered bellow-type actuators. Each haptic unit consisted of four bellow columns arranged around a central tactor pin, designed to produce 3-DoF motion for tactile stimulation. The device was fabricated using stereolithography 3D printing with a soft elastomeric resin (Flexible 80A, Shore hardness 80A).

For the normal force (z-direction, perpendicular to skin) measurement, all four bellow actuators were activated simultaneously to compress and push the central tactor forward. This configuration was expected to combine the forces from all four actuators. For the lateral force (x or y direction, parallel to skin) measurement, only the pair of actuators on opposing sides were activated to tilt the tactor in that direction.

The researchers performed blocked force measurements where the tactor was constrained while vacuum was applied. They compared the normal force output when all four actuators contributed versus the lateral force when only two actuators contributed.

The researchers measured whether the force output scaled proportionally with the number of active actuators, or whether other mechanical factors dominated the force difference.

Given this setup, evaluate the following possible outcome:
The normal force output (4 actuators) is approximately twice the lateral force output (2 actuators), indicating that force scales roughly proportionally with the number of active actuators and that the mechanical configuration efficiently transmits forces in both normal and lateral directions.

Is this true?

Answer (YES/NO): NO